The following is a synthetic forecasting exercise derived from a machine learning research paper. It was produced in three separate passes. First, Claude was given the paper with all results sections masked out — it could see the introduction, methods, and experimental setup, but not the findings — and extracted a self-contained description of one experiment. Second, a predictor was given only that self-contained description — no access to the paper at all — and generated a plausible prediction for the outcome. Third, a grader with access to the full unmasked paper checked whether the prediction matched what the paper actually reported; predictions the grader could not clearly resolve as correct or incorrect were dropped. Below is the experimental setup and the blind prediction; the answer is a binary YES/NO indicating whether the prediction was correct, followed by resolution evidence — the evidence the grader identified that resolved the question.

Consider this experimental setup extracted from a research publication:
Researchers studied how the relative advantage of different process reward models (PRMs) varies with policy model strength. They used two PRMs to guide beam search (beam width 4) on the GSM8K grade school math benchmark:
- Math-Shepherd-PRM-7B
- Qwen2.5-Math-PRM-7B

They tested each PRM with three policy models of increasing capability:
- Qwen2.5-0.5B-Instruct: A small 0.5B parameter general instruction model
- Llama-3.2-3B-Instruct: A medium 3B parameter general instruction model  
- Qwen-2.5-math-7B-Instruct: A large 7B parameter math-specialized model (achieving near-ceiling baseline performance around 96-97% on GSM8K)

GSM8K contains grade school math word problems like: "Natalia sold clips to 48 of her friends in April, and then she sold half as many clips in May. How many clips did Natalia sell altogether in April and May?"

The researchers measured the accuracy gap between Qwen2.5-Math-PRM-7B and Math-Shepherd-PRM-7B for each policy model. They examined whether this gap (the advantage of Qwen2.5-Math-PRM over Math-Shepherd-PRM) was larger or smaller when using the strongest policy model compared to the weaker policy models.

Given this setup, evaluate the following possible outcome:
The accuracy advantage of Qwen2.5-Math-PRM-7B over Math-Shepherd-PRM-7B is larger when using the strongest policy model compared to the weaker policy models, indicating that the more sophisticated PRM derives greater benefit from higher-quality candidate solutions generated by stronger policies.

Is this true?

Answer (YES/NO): NO